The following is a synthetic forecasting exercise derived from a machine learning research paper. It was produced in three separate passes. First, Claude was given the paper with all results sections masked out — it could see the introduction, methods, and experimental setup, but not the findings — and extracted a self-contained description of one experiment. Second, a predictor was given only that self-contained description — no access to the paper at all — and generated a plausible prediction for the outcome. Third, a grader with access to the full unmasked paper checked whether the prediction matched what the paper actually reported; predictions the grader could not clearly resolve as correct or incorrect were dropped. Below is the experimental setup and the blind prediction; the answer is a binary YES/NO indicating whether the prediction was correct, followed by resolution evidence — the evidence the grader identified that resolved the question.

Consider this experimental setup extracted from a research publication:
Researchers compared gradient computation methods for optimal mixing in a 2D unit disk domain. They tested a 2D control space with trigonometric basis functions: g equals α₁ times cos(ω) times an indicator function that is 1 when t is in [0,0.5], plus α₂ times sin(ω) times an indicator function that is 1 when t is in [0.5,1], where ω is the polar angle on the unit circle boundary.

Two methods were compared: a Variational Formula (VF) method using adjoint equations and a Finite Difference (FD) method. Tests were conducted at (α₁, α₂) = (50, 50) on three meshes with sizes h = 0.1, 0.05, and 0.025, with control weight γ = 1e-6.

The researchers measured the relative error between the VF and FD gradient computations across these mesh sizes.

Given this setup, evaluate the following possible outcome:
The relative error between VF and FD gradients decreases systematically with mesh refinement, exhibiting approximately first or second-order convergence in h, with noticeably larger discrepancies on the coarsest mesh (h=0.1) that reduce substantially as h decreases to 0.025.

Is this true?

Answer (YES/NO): NO